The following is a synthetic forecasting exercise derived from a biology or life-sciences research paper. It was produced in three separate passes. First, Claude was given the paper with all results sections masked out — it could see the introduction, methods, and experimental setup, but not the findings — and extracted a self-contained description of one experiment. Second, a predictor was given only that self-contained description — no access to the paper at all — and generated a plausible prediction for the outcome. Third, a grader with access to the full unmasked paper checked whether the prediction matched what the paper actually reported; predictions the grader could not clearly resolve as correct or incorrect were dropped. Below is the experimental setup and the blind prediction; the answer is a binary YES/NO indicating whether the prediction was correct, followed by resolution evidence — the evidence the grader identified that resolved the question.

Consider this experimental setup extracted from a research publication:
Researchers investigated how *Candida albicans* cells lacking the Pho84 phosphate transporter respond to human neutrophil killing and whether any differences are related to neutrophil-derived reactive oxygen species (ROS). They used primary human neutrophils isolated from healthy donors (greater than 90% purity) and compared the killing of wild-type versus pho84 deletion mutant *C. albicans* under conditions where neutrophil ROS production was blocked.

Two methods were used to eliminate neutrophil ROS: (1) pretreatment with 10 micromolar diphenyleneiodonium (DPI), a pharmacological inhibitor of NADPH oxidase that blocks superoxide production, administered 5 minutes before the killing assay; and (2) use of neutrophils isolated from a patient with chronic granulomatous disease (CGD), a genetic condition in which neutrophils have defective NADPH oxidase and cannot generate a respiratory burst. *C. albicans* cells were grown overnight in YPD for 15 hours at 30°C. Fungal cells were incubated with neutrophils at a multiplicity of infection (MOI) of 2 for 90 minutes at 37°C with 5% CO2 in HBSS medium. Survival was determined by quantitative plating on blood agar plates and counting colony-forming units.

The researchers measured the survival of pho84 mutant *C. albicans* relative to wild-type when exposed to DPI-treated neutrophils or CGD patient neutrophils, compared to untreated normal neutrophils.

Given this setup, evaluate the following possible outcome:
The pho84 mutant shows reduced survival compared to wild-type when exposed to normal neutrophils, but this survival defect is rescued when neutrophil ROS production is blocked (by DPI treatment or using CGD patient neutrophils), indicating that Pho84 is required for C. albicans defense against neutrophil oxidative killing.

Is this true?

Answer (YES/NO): YES